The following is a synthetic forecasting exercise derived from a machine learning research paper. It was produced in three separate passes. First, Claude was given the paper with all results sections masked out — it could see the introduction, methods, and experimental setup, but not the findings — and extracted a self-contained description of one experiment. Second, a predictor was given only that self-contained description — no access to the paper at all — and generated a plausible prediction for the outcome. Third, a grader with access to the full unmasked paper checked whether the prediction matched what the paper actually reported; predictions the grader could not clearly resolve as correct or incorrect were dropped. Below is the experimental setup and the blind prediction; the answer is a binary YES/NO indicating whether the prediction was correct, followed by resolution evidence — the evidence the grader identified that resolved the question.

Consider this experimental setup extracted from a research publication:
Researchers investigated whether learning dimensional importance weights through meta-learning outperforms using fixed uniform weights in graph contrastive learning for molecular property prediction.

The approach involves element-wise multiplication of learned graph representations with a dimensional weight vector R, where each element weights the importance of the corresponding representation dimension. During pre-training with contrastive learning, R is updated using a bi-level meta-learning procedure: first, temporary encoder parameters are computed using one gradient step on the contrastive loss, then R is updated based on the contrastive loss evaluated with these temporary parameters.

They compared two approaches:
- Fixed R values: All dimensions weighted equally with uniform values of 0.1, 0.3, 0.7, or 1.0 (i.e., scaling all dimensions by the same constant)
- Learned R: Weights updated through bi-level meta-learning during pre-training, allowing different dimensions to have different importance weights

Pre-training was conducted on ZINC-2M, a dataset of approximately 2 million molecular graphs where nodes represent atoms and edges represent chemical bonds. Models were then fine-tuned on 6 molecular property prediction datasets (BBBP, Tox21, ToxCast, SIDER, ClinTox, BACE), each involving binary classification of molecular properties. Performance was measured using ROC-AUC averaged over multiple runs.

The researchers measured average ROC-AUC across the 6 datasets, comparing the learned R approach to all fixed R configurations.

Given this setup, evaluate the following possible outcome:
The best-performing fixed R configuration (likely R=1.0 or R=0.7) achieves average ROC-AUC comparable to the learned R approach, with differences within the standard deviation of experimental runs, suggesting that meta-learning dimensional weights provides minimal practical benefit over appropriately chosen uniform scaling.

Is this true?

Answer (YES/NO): NO